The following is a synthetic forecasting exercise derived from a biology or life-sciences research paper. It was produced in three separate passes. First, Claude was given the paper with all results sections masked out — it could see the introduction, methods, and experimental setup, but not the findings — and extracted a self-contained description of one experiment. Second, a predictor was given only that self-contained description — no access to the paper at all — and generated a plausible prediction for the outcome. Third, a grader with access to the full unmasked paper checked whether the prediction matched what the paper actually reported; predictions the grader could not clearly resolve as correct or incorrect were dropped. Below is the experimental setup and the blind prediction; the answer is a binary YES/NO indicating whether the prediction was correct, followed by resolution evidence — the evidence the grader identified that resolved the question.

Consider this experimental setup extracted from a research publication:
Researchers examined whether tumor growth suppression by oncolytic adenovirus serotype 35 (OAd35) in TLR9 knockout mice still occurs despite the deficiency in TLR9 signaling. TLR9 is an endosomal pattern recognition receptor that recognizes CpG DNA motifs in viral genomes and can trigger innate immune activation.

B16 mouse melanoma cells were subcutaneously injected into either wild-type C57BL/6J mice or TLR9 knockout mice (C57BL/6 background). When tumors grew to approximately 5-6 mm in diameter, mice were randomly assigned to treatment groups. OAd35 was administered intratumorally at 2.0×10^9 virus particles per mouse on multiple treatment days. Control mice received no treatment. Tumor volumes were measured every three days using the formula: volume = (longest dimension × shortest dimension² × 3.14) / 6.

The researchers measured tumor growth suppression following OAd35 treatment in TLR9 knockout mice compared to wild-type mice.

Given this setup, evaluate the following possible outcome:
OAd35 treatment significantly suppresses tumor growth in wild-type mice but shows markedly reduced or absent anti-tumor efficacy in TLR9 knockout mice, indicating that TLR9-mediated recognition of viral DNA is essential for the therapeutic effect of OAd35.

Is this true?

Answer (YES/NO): NO